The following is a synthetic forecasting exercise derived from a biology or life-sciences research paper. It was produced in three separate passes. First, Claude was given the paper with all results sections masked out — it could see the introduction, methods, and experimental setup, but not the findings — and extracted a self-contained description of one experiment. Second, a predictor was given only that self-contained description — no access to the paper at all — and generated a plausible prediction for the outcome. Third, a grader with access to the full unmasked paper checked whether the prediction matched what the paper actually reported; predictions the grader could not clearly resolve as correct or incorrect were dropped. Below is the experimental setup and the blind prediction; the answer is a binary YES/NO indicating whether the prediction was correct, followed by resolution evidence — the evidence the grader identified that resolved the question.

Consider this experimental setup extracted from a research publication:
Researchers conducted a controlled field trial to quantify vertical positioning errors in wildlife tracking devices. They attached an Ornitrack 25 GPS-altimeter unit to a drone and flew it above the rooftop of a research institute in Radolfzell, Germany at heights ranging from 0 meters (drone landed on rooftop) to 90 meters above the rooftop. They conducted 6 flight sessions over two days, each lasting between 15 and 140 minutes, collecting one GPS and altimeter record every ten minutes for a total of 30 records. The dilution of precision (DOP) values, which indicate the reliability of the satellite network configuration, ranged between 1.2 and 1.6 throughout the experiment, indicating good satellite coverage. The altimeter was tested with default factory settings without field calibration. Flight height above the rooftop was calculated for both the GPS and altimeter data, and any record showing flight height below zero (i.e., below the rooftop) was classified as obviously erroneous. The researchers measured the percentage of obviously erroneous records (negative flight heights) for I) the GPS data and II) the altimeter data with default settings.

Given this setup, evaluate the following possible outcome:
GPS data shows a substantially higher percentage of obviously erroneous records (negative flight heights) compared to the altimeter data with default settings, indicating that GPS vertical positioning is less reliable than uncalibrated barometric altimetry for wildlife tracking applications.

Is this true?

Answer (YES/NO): NO